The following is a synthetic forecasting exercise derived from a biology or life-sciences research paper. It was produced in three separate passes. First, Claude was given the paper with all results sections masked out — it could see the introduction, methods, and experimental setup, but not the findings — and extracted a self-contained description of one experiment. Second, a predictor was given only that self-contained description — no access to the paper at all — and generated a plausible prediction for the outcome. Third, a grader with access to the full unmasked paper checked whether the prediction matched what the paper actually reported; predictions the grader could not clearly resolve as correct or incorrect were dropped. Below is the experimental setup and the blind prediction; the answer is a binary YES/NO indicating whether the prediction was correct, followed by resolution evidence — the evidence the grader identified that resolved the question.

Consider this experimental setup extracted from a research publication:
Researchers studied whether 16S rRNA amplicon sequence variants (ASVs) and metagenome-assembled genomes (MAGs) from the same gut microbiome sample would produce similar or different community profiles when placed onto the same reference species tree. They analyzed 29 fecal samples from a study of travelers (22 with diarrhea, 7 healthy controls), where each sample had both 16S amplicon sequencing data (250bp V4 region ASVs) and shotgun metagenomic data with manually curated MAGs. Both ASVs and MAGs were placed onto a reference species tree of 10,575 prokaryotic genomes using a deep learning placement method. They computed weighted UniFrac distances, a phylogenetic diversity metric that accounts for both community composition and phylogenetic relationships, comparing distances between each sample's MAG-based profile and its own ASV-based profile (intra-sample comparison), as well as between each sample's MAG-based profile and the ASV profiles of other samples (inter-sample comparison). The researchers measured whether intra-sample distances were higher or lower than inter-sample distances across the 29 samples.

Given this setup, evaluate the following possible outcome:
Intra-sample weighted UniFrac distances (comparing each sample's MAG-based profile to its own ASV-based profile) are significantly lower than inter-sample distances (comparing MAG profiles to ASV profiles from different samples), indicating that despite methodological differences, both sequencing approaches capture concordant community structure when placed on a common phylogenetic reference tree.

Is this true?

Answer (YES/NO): YES